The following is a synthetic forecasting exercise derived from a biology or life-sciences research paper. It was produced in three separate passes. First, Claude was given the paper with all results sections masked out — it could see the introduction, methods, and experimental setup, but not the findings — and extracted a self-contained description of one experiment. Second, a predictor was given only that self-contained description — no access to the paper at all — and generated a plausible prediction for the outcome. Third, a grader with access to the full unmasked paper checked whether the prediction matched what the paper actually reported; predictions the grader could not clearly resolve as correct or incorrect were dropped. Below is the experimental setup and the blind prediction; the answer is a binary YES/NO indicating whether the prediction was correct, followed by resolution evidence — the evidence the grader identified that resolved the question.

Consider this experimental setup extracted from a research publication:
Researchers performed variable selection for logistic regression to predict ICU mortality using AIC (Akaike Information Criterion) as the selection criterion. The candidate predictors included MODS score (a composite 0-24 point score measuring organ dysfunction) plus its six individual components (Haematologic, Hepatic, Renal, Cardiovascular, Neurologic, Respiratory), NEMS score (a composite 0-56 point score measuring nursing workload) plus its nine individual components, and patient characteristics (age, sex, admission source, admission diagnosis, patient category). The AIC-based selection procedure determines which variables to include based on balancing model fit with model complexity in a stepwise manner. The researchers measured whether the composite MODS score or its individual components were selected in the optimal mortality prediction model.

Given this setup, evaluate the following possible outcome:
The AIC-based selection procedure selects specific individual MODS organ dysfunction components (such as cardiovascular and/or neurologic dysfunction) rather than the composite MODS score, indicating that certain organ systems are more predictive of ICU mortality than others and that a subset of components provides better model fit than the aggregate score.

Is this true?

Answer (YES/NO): NO